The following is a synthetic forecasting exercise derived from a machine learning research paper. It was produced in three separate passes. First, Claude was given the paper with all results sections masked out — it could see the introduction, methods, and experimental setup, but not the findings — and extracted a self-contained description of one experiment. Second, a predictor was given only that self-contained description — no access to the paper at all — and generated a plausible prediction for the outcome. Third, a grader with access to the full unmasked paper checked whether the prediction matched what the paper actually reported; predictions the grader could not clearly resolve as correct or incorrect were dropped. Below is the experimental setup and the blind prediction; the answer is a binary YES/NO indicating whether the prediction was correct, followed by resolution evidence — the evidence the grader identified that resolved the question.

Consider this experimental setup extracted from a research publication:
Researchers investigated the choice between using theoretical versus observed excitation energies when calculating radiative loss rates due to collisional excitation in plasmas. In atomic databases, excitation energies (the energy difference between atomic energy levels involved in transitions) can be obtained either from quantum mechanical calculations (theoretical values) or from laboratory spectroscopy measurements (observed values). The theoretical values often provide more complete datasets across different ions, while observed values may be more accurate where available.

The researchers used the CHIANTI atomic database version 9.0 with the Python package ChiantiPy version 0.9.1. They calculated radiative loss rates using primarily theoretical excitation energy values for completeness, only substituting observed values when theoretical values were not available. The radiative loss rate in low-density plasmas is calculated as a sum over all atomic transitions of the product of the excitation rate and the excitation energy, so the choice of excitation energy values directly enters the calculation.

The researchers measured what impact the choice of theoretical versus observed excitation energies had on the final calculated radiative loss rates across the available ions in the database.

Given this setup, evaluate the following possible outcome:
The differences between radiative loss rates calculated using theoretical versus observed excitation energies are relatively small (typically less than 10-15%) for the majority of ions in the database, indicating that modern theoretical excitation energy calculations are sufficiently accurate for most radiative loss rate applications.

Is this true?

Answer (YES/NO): YES